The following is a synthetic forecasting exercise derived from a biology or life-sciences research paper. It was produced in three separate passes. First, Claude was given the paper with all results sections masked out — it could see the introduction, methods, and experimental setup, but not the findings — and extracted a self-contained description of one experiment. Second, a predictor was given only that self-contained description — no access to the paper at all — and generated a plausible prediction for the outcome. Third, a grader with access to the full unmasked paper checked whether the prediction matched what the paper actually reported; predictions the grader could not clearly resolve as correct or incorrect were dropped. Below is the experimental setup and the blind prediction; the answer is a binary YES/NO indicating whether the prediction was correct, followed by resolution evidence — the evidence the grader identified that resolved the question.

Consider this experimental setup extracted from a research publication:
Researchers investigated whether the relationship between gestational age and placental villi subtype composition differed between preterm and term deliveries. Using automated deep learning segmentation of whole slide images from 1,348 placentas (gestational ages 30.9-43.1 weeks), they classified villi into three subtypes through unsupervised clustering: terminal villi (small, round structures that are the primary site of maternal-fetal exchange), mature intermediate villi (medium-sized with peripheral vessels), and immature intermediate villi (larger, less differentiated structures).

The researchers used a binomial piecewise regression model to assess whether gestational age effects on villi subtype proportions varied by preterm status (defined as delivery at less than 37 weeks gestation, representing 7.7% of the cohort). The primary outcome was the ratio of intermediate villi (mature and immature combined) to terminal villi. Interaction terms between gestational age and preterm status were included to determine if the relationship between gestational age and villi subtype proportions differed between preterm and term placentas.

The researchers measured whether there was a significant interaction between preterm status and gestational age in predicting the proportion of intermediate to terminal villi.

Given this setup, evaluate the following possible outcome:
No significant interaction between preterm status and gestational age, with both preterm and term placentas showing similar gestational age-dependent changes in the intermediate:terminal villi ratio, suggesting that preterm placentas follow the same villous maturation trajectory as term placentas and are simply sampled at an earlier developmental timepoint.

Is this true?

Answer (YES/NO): NO